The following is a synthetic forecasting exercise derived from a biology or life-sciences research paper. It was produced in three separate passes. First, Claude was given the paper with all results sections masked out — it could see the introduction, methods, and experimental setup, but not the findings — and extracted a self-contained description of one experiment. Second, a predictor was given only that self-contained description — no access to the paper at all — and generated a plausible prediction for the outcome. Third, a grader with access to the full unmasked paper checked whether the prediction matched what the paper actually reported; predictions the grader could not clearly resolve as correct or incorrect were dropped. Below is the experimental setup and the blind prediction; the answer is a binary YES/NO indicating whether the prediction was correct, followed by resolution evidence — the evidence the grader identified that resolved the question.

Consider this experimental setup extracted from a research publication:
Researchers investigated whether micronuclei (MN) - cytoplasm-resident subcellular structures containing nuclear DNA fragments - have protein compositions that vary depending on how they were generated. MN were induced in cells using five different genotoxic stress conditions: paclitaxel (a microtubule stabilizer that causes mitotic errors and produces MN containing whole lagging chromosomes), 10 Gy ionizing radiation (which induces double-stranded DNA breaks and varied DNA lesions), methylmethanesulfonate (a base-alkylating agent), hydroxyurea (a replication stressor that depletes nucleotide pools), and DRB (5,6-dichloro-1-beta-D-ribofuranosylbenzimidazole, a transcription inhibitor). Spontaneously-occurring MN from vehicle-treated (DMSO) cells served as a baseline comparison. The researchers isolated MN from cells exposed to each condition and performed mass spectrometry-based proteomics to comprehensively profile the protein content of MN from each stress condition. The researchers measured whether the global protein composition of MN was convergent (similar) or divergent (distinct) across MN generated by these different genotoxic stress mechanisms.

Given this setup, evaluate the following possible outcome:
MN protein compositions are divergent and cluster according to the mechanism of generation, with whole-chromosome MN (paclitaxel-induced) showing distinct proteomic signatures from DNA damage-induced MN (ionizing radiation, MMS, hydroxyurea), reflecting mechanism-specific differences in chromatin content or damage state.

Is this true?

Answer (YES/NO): NO